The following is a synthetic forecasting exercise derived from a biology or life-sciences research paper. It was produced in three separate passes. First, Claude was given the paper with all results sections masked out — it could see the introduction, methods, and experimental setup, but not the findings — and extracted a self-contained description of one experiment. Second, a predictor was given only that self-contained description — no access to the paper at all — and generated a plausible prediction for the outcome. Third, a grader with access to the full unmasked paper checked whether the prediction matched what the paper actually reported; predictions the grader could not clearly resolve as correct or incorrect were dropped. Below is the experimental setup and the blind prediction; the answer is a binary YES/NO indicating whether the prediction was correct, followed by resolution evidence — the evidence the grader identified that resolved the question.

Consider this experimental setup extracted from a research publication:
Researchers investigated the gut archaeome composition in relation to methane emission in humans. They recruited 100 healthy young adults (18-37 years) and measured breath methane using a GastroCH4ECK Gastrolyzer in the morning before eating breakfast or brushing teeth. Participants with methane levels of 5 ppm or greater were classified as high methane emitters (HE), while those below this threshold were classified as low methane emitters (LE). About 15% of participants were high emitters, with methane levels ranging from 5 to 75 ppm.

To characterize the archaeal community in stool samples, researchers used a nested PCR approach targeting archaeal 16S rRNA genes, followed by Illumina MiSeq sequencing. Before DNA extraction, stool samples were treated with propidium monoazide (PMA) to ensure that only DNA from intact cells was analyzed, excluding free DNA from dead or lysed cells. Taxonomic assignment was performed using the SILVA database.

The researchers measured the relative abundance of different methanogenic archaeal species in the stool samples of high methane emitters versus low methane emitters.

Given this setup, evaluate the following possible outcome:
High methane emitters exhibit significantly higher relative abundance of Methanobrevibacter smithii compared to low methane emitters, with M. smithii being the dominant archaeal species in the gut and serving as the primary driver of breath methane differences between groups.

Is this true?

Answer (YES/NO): YES